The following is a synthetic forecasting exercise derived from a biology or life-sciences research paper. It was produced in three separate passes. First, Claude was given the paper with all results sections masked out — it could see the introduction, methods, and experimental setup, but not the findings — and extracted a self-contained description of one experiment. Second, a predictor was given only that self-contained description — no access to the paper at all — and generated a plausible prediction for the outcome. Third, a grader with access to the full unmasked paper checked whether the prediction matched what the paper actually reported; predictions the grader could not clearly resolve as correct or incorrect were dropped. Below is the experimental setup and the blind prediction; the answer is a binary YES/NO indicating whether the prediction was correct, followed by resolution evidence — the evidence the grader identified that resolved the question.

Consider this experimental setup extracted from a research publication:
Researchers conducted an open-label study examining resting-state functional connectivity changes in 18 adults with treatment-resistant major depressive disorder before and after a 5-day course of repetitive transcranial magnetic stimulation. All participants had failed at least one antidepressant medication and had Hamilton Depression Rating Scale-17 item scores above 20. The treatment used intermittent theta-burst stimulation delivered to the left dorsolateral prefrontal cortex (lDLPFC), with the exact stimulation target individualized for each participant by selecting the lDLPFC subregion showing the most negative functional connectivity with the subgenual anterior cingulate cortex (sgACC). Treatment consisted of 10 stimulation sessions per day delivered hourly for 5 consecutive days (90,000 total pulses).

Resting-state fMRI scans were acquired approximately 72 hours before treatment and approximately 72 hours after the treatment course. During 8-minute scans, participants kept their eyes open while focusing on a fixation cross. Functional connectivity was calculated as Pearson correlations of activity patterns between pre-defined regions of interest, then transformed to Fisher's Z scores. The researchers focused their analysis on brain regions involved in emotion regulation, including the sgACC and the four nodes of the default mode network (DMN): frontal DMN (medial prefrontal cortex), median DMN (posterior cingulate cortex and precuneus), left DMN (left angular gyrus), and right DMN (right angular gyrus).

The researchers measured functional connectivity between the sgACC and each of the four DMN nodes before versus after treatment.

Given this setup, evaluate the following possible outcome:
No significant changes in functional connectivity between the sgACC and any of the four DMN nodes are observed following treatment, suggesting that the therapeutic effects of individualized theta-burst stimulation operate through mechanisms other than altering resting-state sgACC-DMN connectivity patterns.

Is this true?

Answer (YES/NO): NO